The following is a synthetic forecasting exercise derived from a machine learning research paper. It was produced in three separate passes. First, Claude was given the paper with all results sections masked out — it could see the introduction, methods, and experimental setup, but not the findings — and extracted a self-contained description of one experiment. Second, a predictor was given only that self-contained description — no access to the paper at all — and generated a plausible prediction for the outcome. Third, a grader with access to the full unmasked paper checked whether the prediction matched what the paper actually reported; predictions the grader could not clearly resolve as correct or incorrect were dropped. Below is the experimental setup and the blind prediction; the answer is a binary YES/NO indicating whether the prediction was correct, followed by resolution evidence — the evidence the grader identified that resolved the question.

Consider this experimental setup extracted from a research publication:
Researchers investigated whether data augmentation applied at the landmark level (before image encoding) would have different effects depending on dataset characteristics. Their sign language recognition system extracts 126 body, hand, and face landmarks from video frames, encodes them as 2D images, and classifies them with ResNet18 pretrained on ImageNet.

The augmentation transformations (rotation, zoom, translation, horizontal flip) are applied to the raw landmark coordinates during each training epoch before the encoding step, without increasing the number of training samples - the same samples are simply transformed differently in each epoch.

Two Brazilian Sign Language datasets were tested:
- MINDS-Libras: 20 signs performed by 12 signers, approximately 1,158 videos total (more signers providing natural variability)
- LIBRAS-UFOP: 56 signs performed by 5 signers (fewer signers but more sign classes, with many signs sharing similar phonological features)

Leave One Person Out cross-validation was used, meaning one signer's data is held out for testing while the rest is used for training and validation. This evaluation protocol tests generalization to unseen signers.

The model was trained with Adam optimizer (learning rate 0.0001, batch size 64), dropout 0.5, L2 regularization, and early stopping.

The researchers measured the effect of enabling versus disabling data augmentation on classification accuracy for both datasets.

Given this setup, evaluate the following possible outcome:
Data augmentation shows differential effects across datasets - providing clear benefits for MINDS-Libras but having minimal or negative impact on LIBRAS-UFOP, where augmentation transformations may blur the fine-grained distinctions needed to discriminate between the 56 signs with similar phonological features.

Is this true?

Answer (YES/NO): NO